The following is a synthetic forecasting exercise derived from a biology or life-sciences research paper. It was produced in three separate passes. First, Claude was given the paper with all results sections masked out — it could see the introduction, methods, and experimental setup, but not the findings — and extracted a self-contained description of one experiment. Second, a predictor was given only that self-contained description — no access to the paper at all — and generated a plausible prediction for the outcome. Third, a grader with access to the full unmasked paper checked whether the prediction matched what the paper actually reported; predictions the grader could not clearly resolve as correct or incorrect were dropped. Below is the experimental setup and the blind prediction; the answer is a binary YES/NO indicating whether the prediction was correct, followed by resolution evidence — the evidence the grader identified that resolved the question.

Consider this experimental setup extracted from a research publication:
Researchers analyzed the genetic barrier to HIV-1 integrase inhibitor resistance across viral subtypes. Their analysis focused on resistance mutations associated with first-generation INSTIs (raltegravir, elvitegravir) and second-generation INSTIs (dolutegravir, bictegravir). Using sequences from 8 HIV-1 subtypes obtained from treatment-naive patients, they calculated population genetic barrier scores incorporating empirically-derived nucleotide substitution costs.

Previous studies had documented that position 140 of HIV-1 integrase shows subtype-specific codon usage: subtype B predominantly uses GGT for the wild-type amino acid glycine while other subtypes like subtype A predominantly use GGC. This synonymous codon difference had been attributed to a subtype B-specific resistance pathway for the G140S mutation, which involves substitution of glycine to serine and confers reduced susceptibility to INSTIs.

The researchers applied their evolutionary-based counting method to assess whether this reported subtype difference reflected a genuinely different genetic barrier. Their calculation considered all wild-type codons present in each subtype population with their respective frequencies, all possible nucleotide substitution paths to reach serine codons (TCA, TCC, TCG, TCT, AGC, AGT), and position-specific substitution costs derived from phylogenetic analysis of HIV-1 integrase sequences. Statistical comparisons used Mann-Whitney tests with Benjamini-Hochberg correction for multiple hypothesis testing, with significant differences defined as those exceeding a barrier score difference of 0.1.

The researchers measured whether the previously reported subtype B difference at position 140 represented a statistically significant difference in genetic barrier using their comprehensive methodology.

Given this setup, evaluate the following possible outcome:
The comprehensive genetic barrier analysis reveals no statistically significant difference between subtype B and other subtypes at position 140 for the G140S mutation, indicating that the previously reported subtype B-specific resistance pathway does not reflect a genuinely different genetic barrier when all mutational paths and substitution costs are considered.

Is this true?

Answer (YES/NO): NO